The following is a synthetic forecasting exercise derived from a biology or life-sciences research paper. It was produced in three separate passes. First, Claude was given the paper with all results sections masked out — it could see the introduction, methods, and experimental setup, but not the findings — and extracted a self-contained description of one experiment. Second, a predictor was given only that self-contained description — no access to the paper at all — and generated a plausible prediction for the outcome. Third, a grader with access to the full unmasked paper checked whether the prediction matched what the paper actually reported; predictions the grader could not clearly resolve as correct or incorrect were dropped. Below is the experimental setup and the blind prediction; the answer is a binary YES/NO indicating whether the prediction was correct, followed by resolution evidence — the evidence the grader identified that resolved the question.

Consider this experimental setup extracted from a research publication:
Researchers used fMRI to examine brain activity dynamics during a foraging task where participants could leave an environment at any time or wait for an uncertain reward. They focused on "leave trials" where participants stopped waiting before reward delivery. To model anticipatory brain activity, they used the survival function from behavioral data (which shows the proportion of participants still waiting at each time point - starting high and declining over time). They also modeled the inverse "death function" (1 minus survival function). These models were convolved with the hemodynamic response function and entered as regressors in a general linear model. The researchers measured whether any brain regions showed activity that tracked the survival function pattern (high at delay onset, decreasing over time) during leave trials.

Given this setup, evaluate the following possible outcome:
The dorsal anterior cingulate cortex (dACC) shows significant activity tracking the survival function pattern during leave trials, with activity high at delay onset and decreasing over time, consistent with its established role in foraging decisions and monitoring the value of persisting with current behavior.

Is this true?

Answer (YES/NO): NO